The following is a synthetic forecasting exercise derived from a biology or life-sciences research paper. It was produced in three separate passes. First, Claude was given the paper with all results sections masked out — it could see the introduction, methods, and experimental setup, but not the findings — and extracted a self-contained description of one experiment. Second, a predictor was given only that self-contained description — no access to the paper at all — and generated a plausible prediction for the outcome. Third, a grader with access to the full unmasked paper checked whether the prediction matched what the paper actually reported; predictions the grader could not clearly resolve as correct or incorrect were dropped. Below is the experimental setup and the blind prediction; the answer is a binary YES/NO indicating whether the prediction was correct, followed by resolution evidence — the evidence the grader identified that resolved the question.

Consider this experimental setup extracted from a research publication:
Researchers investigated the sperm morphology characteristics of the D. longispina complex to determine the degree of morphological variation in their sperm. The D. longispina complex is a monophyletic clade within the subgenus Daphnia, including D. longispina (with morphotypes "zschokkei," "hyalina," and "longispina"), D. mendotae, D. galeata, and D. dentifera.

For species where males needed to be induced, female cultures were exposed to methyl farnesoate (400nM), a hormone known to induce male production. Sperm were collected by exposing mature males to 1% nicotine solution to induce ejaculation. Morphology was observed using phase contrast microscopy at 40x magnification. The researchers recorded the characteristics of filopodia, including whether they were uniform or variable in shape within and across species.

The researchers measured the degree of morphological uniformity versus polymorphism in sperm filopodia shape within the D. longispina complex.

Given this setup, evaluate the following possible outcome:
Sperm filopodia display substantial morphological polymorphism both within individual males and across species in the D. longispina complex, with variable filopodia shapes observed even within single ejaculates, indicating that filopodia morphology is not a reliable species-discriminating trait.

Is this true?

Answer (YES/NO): YES